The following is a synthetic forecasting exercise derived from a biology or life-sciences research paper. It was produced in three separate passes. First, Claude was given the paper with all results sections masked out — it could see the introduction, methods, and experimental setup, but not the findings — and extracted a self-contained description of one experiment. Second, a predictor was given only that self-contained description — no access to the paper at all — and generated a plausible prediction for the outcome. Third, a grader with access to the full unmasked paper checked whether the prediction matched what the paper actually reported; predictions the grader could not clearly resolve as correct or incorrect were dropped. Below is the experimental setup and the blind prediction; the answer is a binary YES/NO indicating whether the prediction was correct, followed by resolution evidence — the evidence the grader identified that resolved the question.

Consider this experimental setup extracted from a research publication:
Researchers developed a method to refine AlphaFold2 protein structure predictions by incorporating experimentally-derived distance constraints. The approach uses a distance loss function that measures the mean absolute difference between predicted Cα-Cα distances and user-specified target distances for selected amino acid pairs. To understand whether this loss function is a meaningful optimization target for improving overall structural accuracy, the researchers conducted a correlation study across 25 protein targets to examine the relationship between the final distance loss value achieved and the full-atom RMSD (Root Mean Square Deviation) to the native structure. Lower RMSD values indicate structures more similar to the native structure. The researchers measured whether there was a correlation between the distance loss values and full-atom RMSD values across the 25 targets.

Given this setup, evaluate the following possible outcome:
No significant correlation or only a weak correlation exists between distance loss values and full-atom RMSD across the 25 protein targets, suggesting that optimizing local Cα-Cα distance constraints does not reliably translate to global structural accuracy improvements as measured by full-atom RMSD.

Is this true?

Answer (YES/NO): NO